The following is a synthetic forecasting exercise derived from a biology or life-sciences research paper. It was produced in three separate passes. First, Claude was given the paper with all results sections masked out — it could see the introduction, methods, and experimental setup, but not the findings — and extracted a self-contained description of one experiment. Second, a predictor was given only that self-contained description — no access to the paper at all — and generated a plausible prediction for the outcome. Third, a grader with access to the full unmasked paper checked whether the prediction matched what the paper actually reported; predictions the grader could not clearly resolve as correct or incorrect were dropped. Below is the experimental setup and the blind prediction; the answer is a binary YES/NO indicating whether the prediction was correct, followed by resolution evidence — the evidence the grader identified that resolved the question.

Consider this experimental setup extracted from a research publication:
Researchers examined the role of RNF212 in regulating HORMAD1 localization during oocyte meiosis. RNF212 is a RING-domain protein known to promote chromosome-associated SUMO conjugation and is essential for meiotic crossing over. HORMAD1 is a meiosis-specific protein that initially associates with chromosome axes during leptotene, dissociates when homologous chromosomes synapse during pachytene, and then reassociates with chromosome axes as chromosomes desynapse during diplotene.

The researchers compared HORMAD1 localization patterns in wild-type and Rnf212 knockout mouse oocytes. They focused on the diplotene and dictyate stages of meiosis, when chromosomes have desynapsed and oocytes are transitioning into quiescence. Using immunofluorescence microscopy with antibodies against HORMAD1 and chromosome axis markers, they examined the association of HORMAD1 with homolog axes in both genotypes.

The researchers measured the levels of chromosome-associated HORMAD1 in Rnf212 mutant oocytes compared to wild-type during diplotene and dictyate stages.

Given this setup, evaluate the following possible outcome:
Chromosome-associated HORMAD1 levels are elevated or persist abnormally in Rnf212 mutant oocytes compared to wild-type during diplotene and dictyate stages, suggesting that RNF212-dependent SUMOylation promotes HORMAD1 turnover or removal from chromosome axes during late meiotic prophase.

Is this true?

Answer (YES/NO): NO